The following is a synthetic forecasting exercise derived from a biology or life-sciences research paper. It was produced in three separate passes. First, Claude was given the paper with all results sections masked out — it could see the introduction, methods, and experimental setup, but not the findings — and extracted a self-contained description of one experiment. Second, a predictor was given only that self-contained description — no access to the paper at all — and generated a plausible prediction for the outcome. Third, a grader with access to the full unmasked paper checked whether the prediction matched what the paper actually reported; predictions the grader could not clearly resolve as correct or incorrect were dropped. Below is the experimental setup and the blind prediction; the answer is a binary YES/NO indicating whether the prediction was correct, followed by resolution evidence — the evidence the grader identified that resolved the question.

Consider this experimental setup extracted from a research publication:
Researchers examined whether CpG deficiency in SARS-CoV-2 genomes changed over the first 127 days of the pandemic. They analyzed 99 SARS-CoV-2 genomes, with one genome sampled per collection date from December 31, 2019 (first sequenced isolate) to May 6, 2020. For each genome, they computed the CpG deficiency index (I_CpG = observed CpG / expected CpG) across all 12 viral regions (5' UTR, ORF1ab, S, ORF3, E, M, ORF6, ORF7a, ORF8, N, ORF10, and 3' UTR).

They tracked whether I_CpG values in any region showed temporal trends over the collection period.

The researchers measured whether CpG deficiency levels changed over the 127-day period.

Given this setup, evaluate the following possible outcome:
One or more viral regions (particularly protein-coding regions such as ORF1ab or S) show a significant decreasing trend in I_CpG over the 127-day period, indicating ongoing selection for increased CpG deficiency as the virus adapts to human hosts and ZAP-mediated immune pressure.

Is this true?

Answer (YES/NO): NO